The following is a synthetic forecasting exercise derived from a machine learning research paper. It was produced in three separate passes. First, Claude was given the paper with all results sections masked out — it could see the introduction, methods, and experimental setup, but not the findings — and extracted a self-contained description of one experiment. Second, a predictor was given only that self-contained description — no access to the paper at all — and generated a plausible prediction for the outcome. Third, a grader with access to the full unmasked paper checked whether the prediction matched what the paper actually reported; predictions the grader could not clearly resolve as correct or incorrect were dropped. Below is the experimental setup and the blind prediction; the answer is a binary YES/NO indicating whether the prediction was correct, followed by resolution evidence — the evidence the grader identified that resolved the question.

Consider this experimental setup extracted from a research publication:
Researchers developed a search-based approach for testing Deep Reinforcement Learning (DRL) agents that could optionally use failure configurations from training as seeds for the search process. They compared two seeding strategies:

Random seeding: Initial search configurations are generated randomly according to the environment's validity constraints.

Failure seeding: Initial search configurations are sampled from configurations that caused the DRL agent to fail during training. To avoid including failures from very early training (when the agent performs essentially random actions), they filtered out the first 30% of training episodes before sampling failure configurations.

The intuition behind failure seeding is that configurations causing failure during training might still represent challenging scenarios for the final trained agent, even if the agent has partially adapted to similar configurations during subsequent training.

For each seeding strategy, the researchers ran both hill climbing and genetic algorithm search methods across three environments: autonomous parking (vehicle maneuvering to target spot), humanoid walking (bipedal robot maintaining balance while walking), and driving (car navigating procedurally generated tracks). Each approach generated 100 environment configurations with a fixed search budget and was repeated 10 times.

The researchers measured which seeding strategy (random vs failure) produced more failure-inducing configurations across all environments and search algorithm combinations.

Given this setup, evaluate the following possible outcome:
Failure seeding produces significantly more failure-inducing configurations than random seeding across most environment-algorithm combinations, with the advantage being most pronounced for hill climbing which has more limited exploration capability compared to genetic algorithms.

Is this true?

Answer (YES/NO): NO